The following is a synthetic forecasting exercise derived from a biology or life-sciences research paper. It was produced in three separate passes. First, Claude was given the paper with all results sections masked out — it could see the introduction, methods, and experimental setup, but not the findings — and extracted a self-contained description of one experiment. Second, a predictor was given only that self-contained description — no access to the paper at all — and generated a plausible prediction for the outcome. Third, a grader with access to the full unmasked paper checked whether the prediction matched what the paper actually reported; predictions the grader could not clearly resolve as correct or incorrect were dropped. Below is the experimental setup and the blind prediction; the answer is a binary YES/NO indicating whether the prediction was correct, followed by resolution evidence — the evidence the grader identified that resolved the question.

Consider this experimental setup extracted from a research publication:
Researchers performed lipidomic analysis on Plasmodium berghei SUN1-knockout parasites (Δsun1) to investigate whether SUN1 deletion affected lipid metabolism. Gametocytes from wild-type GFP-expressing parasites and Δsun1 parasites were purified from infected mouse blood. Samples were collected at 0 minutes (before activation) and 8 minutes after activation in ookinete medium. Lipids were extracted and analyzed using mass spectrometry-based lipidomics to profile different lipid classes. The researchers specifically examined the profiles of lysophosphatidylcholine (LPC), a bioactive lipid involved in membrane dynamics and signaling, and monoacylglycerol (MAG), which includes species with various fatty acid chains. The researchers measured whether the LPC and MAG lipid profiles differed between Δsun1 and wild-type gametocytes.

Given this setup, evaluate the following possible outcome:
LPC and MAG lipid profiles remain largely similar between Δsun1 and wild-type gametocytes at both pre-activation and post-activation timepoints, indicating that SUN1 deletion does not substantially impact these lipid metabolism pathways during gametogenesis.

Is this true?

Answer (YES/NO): NO